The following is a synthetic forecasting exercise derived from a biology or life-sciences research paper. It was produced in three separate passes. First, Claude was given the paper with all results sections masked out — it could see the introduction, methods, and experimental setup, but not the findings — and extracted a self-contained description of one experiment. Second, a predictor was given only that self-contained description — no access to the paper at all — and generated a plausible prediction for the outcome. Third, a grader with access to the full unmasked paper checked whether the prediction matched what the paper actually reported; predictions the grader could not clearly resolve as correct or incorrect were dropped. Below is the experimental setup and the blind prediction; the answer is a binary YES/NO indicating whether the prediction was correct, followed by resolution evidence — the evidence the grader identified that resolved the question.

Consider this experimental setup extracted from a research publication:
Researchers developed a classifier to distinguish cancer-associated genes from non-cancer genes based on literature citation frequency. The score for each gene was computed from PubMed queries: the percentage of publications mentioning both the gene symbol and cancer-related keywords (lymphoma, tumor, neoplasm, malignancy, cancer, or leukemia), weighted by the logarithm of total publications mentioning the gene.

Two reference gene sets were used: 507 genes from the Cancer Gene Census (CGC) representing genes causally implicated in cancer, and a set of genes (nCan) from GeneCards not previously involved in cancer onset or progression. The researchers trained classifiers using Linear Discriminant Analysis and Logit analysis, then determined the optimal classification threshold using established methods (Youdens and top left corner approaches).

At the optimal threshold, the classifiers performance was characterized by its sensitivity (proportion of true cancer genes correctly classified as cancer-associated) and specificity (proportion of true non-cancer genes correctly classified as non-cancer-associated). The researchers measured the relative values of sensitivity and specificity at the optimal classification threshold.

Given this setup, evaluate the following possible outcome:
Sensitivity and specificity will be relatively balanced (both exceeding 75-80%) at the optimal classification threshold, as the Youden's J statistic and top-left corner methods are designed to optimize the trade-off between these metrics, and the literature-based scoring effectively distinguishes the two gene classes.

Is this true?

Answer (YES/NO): NO